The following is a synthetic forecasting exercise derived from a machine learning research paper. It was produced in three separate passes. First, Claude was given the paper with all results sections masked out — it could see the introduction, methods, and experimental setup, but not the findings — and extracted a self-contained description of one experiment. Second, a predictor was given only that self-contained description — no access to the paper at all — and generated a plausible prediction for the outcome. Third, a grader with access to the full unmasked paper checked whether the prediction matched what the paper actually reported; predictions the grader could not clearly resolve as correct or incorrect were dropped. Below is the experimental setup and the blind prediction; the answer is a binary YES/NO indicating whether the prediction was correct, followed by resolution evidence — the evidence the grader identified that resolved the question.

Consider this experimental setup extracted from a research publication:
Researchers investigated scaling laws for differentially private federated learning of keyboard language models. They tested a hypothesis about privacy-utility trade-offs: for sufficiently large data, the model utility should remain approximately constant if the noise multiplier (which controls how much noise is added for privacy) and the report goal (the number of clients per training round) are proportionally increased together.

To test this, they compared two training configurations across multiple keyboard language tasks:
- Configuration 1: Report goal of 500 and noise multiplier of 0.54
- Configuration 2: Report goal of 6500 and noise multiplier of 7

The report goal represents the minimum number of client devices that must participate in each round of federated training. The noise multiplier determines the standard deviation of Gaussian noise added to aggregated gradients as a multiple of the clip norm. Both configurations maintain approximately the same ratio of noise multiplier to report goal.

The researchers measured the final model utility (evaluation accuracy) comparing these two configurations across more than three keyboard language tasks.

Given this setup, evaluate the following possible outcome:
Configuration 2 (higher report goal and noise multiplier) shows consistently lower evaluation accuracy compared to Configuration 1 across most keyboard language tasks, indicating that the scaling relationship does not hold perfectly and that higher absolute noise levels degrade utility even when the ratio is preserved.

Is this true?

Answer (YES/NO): NO